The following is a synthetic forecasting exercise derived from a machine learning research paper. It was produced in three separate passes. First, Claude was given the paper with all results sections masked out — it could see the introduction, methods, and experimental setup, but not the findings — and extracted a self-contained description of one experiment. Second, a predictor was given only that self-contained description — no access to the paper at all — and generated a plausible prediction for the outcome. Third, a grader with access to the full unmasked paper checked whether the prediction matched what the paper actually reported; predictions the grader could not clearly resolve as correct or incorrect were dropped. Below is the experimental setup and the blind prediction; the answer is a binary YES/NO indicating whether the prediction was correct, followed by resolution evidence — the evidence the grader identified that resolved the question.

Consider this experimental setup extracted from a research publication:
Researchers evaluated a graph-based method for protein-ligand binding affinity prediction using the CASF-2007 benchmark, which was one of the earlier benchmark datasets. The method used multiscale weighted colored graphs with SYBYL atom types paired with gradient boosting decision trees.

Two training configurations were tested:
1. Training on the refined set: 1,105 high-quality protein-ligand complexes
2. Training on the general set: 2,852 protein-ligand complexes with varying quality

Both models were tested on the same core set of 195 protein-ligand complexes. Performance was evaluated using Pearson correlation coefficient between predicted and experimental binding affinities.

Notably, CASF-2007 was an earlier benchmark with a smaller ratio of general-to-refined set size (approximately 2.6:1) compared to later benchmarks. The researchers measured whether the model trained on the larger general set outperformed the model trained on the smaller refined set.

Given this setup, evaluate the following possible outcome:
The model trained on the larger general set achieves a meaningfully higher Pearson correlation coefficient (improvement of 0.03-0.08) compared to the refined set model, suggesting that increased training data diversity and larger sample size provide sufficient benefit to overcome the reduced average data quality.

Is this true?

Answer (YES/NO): NO